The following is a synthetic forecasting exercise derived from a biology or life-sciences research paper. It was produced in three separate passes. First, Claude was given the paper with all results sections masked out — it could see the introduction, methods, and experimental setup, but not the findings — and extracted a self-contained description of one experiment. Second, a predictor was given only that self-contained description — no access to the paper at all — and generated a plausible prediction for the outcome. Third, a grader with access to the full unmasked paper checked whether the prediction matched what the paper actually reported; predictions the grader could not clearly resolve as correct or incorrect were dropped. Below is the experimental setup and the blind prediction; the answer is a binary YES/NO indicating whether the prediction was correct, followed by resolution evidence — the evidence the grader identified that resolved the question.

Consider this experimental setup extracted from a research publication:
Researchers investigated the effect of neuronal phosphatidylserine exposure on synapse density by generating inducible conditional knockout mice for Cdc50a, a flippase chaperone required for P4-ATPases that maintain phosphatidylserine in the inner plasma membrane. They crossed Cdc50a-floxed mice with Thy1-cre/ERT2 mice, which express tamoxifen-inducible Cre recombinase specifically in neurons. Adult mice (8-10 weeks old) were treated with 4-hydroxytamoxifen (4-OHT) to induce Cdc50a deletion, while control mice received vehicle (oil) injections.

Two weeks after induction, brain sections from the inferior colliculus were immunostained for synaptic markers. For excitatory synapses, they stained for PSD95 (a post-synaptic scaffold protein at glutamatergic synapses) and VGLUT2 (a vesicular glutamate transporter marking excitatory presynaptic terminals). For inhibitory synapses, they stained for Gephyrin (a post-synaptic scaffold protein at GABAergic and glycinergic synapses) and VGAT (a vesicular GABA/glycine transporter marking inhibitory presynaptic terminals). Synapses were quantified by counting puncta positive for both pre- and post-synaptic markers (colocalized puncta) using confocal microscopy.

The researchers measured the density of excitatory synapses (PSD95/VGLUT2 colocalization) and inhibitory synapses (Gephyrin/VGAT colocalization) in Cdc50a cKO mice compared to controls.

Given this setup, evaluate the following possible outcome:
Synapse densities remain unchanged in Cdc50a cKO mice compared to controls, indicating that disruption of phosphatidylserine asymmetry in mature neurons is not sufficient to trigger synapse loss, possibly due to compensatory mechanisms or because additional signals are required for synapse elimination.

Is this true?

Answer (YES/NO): NO